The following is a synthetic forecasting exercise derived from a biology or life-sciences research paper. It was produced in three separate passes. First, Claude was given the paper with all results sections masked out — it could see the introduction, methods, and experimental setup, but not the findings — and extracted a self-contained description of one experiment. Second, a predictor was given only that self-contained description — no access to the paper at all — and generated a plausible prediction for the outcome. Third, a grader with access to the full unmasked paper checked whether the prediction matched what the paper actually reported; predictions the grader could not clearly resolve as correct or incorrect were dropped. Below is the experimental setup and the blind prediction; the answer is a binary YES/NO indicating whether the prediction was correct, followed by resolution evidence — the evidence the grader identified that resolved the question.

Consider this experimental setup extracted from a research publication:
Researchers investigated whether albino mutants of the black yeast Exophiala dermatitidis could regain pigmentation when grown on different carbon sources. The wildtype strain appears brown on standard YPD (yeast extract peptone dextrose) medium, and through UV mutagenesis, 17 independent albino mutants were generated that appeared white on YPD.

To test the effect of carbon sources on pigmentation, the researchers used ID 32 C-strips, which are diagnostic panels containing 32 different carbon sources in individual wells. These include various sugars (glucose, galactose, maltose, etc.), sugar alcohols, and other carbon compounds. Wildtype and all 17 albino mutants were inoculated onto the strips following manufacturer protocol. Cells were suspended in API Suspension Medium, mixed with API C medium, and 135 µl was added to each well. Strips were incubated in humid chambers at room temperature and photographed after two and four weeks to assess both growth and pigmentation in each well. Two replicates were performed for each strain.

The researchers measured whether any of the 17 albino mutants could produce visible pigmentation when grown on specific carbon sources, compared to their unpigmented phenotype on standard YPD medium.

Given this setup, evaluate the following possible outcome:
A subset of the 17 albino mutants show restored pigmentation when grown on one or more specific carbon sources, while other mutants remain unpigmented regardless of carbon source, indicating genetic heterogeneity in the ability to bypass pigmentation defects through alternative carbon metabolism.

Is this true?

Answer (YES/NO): YES